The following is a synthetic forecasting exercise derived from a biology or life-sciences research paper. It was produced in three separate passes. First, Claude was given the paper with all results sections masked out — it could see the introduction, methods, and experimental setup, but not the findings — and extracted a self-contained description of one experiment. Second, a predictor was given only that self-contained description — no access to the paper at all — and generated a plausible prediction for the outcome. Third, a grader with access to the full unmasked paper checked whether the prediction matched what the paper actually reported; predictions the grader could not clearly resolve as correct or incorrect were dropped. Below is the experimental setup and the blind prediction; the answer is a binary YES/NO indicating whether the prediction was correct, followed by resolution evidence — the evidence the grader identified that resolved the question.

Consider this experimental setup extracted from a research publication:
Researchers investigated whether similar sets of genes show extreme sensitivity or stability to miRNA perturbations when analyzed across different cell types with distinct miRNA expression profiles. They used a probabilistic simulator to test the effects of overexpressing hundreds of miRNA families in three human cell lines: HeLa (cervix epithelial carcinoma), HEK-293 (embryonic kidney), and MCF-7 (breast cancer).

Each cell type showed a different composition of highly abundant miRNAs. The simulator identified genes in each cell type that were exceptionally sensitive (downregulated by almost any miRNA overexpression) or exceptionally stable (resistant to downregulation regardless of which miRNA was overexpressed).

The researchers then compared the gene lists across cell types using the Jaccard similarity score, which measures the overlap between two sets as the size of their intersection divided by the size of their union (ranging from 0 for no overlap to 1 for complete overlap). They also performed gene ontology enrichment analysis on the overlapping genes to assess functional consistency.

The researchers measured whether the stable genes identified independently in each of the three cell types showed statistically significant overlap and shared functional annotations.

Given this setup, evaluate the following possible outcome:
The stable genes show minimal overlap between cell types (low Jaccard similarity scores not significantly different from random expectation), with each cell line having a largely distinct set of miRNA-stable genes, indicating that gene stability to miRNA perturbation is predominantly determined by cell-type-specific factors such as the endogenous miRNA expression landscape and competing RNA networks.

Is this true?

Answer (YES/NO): NO